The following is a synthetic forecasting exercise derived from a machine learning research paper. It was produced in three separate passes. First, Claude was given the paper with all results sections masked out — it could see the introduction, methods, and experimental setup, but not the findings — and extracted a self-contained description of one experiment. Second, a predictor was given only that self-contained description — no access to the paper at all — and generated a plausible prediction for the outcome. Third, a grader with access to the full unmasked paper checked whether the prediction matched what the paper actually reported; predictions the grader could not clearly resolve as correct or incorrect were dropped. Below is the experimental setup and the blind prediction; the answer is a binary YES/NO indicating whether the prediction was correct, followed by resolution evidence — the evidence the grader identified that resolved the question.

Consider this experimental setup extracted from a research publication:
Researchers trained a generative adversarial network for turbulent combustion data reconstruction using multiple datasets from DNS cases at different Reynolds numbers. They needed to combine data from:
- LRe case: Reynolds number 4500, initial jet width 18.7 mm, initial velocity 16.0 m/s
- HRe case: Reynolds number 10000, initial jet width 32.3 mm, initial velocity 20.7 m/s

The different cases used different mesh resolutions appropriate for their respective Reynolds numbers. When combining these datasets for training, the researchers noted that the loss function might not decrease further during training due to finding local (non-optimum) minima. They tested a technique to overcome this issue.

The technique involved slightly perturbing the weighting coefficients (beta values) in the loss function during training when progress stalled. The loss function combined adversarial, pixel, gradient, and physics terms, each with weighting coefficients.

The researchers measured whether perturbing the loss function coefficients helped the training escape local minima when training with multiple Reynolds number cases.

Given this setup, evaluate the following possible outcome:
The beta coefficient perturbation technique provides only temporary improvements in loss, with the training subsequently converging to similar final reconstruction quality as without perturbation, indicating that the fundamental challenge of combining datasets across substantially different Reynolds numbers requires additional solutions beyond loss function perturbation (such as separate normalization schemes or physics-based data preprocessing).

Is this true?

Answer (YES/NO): NO